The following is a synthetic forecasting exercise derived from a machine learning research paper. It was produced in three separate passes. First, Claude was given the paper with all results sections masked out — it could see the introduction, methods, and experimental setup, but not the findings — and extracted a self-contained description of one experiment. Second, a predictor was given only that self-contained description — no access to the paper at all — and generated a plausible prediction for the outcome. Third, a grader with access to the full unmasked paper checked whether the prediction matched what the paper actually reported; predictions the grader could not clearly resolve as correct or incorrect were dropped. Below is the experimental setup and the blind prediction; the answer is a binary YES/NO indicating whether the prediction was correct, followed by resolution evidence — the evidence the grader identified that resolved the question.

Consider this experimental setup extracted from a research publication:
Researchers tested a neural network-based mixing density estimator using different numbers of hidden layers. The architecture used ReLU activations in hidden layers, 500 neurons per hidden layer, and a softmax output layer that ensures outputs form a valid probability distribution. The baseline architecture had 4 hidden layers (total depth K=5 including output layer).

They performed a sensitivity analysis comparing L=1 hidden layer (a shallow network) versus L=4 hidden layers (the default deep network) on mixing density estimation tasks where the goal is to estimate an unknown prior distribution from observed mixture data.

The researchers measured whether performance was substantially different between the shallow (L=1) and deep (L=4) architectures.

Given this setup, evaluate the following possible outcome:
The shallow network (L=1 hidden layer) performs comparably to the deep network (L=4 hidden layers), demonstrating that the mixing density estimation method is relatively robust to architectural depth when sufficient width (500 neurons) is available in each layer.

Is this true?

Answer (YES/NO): YES